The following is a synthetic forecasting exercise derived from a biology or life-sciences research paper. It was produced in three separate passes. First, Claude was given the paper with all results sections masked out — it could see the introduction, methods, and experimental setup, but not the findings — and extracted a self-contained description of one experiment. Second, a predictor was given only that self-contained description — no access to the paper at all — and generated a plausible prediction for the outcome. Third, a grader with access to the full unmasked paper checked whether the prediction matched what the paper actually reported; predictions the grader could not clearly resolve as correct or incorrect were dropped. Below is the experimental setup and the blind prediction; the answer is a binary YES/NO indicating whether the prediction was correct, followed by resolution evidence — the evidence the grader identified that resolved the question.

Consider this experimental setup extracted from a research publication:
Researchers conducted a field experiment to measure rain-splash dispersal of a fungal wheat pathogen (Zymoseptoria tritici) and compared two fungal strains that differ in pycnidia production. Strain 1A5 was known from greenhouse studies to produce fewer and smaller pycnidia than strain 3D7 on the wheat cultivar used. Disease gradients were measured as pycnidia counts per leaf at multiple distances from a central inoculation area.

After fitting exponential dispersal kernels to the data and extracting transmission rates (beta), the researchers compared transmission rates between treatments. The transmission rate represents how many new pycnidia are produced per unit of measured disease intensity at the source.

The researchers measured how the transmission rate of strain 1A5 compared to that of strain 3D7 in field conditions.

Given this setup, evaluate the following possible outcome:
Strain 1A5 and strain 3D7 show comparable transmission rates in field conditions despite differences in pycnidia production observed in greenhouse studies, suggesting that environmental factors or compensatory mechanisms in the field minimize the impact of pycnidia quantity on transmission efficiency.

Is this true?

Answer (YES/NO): NO